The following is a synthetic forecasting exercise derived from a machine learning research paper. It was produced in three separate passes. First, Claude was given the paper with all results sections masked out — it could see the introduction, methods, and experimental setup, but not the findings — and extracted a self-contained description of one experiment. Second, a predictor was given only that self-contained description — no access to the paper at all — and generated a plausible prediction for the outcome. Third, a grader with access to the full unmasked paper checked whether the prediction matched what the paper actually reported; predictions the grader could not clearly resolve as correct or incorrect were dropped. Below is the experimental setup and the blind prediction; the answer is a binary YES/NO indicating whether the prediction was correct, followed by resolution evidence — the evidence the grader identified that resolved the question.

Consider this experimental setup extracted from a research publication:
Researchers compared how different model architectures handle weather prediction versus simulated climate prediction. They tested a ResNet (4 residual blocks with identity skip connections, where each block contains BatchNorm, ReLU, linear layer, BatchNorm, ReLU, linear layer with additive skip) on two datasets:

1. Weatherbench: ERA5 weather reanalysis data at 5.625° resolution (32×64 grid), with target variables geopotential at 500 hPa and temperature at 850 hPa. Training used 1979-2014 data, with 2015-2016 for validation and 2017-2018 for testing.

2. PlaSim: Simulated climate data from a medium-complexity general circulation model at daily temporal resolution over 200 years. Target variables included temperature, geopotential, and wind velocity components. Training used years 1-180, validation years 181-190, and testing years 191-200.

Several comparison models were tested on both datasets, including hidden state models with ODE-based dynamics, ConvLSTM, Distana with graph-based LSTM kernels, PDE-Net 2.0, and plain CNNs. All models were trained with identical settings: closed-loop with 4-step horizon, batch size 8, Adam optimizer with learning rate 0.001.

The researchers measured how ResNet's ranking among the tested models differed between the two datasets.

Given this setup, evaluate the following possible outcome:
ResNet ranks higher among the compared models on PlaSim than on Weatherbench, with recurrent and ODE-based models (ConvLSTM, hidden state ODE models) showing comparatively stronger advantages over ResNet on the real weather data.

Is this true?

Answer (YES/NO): YES